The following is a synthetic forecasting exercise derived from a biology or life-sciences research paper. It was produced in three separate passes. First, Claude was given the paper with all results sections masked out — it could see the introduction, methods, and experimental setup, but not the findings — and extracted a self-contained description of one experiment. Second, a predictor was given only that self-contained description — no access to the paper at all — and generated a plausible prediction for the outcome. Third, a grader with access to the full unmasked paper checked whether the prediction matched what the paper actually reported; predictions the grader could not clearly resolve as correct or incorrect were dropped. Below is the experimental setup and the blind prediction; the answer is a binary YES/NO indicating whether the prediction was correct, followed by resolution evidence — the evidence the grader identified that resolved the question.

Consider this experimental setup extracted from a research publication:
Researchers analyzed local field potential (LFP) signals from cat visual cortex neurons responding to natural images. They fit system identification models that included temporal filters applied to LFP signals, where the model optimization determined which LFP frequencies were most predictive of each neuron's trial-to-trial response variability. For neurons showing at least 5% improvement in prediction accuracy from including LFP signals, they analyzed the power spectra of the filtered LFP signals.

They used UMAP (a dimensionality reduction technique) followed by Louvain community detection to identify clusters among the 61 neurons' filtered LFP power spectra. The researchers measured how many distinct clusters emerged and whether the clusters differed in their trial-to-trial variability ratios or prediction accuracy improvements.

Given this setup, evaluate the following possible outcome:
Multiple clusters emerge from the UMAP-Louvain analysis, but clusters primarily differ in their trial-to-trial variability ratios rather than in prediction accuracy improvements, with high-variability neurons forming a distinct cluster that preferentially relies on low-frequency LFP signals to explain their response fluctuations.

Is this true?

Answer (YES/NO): NO